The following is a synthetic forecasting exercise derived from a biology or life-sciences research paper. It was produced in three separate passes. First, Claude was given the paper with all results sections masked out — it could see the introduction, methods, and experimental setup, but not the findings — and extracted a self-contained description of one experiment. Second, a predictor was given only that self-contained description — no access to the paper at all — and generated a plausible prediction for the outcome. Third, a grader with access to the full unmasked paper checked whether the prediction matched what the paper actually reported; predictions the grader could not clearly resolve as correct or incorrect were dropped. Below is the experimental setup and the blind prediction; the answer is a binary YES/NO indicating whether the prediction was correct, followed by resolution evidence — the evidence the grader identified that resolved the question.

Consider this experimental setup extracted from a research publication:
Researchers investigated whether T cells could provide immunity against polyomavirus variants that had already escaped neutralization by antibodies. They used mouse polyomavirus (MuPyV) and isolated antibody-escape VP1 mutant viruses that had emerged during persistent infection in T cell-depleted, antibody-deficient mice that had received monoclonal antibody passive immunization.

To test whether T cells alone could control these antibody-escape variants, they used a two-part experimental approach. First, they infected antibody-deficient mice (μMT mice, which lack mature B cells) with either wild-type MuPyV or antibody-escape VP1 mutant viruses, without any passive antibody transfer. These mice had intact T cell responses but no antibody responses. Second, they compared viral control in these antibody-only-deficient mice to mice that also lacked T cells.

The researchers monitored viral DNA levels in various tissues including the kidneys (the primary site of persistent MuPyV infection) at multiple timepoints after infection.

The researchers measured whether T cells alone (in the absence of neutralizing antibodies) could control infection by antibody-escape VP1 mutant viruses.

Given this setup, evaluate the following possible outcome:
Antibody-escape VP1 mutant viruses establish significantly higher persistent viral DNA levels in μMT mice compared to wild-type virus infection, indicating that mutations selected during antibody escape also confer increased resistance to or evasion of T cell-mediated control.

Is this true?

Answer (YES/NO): NO